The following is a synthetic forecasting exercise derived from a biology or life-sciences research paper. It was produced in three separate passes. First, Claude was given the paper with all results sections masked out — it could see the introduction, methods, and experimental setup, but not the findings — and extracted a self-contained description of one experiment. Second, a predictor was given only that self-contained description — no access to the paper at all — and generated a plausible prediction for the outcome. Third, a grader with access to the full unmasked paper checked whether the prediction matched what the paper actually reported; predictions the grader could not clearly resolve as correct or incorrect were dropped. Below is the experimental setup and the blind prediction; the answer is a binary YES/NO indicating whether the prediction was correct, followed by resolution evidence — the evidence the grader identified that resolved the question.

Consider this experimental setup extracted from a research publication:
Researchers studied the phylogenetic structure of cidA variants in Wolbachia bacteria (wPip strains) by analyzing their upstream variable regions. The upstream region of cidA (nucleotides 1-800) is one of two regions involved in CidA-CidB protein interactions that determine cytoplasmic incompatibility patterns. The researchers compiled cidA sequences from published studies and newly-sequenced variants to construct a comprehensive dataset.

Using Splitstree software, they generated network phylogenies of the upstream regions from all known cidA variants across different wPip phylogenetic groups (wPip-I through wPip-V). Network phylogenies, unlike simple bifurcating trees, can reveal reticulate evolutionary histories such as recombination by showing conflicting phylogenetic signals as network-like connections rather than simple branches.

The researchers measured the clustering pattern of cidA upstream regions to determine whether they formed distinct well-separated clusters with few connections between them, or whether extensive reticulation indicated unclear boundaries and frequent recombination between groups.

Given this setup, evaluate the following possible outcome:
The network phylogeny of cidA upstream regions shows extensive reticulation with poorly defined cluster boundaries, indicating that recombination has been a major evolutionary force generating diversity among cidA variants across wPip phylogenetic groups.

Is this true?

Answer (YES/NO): NO